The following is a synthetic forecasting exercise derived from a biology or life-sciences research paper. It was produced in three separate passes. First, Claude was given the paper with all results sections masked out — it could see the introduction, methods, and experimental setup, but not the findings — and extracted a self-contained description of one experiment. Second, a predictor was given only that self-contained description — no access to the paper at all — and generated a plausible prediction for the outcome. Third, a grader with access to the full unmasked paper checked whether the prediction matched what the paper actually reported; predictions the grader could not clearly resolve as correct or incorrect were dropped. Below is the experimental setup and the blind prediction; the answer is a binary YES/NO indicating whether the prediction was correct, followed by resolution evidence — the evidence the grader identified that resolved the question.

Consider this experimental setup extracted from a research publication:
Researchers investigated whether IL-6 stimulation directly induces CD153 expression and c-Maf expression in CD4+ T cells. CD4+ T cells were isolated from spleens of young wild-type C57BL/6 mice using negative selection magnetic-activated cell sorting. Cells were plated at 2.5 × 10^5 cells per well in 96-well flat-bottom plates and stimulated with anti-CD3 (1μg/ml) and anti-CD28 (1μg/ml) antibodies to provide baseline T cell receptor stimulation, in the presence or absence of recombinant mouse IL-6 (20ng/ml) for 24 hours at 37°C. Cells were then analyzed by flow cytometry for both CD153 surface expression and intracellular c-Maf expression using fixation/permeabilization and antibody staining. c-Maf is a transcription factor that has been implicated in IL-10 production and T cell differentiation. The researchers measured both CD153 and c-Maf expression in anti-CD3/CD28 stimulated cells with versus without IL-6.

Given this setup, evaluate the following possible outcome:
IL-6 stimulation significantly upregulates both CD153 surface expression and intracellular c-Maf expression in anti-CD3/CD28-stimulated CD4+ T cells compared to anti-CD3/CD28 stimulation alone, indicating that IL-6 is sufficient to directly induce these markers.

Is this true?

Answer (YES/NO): YES